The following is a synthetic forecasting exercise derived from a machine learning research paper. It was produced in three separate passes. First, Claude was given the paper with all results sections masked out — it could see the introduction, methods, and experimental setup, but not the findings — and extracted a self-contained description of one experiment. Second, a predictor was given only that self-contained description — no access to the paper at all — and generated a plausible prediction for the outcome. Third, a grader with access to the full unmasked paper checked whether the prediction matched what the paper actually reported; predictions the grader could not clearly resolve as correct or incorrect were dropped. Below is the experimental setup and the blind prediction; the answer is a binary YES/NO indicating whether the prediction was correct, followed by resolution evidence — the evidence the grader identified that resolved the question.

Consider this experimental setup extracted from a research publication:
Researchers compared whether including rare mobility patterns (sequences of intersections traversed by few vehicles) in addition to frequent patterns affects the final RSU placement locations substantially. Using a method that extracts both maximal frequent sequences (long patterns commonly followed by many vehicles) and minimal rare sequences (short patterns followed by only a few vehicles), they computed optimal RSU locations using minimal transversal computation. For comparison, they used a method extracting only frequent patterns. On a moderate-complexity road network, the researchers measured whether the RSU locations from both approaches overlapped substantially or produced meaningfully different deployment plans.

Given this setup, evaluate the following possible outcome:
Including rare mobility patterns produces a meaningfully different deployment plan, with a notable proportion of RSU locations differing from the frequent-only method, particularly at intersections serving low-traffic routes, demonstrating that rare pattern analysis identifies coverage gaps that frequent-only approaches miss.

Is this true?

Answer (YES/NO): YES